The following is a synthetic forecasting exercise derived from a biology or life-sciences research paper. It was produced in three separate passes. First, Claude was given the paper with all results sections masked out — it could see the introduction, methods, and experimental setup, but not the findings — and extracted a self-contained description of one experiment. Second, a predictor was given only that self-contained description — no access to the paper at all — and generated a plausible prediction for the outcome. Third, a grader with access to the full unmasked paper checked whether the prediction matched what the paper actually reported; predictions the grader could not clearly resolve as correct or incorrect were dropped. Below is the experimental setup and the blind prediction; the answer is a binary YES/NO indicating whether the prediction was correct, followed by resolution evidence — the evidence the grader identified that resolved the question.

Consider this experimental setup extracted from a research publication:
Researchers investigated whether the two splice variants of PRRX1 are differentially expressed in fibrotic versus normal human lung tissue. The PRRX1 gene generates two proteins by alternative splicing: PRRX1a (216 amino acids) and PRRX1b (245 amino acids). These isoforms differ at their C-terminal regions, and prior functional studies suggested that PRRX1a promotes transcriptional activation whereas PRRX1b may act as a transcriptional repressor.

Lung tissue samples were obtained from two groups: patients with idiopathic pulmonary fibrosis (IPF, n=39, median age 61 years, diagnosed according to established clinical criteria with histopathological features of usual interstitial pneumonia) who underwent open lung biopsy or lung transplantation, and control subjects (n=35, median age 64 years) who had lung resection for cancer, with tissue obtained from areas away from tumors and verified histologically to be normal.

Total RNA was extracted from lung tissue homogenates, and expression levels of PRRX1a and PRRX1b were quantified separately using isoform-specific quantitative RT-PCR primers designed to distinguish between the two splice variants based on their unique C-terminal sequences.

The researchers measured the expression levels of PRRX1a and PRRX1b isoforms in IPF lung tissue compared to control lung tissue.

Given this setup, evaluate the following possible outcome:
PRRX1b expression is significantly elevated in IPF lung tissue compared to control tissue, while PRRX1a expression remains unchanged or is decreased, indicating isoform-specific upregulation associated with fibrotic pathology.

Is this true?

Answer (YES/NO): NO